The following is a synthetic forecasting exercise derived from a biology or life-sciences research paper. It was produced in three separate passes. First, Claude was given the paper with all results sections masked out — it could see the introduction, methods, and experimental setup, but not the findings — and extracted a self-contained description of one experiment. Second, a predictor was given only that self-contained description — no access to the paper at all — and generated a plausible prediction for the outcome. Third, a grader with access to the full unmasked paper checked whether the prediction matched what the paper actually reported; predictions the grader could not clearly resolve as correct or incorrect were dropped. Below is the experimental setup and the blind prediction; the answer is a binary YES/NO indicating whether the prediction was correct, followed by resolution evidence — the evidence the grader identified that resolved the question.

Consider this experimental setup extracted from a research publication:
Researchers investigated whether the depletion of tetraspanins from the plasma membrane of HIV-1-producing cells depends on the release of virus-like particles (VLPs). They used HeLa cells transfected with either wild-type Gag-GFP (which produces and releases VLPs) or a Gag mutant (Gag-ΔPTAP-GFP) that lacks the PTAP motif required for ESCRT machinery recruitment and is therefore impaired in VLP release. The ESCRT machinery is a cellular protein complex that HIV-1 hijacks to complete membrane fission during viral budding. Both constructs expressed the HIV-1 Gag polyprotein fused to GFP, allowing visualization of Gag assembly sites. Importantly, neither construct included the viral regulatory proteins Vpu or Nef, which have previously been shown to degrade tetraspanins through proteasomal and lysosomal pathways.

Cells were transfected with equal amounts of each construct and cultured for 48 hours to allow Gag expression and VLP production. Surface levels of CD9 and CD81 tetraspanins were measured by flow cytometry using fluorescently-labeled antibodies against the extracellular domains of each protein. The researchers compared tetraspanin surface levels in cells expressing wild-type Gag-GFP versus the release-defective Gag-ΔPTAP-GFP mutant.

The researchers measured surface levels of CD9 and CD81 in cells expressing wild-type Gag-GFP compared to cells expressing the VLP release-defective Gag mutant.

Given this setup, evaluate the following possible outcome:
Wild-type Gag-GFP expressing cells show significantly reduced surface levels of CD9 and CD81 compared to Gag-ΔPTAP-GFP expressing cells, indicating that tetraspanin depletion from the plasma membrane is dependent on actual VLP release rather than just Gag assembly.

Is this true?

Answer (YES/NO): YES